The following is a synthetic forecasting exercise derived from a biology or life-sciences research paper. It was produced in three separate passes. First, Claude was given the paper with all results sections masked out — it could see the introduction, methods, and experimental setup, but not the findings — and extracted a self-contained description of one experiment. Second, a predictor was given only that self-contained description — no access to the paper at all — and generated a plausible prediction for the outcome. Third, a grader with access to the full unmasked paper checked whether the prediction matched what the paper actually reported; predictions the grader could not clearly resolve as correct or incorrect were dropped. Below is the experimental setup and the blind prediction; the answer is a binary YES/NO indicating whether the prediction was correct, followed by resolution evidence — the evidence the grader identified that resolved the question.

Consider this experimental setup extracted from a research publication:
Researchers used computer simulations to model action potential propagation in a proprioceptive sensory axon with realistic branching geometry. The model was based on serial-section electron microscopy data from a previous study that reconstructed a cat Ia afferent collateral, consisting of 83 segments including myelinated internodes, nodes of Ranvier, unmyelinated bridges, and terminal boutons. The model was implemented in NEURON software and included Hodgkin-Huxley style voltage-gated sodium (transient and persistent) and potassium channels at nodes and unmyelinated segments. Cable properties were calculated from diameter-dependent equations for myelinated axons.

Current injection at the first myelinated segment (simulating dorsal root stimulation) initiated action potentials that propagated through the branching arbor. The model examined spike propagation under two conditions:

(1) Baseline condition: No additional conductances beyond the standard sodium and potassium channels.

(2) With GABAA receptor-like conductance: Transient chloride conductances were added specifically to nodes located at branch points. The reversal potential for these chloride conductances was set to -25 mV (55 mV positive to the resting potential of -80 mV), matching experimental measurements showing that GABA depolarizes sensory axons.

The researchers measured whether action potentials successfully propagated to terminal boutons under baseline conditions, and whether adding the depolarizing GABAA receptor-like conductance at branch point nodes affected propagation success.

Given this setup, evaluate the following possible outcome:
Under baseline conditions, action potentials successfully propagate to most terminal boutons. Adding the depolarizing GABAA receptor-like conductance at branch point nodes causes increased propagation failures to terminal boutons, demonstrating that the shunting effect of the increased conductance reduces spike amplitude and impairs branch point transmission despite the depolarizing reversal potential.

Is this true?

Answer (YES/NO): NO